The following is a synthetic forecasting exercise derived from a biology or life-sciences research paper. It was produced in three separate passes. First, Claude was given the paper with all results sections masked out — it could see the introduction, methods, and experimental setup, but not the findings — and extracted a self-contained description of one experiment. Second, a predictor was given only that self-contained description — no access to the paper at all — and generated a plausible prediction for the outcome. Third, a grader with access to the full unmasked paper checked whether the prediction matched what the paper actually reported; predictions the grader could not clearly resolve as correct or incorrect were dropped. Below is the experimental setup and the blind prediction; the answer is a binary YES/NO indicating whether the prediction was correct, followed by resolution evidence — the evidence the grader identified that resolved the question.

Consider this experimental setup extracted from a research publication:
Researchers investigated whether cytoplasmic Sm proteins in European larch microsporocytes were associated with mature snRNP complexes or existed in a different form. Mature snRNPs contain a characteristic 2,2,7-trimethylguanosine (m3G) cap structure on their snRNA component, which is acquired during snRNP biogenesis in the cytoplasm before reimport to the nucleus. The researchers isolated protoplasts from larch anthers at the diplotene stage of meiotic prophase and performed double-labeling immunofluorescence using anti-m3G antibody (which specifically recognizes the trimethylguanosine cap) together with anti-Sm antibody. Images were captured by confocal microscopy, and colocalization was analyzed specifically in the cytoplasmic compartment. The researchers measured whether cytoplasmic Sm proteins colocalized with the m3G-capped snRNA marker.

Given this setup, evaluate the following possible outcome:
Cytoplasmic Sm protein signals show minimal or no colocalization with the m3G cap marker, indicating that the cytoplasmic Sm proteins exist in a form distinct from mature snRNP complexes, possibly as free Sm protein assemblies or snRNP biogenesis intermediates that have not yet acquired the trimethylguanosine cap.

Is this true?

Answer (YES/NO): NO